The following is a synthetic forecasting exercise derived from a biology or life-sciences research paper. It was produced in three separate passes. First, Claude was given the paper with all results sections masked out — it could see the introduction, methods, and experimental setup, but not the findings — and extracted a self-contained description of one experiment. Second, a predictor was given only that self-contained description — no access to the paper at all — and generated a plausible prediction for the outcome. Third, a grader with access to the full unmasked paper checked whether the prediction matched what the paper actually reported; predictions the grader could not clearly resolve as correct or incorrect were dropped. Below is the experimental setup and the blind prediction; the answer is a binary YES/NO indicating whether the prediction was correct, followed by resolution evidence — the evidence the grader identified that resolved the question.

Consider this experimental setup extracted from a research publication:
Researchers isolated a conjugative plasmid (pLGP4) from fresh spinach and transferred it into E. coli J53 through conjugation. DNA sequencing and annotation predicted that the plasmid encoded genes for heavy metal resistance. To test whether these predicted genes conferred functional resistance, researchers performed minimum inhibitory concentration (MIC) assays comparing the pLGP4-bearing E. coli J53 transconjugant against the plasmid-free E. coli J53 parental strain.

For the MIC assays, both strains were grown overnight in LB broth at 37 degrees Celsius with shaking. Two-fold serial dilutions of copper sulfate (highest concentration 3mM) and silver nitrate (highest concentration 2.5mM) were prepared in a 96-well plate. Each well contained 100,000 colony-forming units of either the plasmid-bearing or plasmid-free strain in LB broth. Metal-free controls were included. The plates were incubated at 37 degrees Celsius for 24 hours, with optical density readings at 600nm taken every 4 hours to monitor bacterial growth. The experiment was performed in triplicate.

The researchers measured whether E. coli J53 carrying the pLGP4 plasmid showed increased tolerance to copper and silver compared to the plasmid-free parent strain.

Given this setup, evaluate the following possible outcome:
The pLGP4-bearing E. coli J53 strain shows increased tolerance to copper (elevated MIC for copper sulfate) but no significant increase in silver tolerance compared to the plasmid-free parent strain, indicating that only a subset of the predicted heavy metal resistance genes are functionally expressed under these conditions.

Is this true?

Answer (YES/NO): NO